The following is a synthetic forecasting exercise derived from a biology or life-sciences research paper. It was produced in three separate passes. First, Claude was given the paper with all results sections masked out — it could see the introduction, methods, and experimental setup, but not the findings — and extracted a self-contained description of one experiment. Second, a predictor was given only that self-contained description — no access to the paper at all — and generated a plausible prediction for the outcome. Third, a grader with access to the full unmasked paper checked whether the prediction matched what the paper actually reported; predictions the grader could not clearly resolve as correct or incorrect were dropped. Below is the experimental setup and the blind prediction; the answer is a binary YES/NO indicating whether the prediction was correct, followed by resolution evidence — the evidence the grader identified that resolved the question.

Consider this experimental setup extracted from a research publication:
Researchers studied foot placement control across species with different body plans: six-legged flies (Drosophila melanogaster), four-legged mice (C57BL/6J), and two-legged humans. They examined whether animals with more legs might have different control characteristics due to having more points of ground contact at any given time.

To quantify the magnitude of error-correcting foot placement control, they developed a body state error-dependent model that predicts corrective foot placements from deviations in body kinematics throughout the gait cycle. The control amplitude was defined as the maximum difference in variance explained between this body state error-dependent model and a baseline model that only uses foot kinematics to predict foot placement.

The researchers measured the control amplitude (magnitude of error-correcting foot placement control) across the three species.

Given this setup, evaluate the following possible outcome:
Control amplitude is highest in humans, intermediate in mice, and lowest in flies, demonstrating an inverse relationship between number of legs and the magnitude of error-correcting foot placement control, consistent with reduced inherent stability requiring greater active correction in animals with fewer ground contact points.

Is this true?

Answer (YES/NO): YES